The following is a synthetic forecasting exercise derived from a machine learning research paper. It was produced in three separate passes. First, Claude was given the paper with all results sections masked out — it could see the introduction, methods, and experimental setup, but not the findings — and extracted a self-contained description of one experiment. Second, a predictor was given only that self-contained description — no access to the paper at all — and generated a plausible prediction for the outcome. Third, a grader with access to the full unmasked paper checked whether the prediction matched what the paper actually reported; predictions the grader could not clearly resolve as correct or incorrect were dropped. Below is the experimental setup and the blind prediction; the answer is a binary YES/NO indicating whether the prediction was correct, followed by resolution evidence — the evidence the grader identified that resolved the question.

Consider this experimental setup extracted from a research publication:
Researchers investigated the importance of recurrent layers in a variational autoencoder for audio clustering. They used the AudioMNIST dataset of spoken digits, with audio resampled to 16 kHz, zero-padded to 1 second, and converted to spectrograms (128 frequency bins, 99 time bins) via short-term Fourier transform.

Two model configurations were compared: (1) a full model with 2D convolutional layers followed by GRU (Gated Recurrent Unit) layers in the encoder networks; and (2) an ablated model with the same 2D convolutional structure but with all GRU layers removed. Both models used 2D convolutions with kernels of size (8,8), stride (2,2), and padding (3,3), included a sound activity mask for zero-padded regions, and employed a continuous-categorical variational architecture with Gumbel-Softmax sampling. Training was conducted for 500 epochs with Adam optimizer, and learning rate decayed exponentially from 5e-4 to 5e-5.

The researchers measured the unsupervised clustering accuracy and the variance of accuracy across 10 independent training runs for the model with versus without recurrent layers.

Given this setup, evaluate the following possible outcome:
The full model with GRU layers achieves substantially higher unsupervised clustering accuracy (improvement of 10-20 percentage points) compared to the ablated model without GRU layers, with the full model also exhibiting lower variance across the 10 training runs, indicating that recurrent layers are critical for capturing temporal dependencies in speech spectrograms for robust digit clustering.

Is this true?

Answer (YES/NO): NO